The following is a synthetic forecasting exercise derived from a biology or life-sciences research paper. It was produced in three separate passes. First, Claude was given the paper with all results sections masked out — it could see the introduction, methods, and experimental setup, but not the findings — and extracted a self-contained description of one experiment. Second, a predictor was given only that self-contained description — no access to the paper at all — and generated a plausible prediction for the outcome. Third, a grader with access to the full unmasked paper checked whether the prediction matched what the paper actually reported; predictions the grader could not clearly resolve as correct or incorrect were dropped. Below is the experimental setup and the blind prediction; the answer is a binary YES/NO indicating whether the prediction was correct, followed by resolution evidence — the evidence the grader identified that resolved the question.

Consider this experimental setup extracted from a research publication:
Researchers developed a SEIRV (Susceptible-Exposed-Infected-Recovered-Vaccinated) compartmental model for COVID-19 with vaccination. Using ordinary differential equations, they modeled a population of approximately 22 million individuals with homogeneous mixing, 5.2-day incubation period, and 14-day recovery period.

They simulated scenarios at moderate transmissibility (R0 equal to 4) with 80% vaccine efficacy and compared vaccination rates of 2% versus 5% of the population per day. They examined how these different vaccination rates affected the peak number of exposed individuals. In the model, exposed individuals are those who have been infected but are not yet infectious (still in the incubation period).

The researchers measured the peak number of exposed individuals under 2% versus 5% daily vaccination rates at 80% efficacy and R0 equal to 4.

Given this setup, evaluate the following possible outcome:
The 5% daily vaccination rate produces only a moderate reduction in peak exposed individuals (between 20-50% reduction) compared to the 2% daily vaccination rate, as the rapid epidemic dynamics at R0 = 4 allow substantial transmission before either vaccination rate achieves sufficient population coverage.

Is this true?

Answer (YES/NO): NO